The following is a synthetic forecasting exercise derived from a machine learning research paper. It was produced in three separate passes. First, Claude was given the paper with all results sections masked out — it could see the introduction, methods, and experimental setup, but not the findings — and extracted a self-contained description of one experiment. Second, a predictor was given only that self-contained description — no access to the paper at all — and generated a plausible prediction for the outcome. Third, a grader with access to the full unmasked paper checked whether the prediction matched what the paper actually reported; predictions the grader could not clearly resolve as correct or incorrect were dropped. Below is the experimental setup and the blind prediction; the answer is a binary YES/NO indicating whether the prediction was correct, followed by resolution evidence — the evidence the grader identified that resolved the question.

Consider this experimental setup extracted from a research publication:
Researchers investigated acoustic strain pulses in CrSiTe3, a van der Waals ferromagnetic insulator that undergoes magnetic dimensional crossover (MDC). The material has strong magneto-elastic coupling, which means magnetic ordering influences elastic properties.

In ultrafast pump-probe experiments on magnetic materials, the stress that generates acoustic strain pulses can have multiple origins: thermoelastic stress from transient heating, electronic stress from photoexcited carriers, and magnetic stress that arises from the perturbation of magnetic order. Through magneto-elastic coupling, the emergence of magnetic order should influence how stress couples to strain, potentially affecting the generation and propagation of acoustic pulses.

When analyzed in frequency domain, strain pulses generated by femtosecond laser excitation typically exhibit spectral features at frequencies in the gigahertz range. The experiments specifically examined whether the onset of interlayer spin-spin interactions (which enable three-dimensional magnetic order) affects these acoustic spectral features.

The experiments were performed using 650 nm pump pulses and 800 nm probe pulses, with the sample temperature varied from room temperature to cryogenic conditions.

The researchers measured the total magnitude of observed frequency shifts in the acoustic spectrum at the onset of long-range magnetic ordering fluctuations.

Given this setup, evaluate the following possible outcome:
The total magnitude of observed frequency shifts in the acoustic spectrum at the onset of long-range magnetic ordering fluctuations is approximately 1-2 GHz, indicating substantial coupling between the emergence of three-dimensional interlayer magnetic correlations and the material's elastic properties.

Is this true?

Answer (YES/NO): NO